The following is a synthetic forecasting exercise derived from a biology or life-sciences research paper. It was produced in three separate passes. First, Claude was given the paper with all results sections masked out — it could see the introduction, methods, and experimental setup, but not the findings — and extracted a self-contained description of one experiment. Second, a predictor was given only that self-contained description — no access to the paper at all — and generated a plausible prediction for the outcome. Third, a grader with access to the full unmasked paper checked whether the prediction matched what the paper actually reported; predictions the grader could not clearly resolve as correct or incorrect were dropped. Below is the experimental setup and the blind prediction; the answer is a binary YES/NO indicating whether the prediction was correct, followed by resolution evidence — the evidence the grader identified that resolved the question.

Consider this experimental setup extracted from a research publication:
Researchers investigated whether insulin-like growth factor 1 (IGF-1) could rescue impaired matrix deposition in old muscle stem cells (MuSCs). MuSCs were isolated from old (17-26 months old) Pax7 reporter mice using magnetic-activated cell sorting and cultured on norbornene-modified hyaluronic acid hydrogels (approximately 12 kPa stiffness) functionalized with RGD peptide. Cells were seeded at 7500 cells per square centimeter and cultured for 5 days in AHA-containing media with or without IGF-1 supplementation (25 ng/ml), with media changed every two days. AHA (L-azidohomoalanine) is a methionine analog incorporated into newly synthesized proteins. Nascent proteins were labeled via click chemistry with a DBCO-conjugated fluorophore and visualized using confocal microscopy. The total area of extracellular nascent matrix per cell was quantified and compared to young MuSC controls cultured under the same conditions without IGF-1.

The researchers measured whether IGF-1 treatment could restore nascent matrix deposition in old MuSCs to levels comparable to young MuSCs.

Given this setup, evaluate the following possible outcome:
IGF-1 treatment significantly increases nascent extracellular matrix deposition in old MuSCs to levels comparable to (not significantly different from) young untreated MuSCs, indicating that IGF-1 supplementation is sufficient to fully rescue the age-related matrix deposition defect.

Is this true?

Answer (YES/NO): YES